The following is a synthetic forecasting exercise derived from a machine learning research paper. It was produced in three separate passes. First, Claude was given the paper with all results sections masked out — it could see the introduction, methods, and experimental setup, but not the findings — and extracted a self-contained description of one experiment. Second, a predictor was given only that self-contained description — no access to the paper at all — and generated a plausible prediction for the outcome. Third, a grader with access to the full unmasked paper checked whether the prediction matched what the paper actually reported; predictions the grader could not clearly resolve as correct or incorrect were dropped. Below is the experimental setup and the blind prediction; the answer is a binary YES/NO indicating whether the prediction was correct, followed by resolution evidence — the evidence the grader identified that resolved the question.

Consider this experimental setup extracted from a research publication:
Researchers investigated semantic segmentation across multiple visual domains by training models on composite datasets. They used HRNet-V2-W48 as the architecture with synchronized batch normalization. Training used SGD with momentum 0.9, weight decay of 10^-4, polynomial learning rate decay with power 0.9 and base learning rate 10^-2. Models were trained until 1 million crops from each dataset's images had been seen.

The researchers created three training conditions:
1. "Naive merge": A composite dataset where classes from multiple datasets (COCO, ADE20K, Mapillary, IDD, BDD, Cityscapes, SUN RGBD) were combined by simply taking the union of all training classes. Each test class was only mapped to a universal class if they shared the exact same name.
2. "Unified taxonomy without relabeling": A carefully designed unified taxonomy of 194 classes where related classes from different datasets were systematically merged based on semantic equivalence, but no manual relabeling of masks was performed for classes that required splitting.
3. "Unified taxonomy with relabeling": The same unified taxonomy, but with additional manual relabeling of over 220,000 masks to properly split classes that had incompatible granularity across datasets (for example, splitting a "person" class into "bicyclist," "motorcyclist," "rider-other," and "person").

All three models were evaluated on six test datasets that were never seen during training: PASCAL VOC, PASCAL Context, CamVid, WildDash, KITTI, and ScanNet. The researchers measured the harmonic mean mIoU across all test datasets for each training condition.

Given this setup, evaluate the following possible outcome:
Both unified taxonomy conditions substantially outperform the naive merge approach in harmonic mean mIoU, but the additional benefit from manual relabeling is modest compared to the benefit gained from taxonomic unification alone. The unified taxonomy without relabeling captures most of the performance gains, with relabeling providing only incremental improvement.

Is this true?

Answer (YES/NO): YES